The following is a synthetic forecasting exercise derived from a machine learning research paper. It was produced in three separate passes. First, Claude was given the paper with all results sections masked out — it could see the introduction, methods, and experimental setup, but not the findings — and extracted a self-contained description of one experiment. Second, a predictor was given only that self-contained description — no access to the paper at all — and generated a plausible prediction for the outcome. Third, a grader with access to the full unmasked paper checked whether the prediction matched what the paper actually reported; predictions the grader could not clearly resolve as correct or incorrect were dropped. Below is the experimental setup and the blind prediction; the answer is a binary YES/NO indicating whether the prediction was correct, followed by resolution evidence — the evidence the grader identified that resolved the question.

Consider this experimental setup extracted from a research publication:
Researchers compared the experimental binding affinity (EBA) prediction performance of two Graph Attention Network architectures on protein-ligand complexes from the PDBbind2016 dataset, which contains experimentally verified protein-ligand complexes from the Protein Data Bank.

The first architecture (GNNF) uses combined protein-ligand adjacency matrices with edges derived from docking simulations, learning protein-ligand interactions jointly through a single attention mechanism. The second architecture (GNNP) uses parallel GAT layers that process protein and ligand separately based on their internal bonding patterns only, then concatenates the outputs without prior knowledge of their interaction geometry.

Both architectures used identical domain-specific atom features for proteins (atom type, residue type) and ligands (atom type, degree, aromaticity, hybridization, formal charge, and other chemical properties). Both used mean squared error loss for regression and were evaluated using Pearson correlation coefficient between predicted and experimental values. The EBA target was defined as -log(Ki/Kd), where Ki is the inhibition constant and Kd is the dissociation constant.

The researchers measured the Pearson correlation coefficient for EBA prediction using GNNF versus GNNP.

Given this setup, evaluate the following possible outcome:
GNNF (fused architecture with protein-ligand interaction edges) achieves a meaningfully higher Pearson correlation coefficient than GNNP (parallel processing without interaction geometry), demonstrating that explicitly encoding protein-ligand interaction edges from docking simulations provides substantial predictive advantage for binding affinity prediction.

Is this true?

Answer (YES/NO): NO